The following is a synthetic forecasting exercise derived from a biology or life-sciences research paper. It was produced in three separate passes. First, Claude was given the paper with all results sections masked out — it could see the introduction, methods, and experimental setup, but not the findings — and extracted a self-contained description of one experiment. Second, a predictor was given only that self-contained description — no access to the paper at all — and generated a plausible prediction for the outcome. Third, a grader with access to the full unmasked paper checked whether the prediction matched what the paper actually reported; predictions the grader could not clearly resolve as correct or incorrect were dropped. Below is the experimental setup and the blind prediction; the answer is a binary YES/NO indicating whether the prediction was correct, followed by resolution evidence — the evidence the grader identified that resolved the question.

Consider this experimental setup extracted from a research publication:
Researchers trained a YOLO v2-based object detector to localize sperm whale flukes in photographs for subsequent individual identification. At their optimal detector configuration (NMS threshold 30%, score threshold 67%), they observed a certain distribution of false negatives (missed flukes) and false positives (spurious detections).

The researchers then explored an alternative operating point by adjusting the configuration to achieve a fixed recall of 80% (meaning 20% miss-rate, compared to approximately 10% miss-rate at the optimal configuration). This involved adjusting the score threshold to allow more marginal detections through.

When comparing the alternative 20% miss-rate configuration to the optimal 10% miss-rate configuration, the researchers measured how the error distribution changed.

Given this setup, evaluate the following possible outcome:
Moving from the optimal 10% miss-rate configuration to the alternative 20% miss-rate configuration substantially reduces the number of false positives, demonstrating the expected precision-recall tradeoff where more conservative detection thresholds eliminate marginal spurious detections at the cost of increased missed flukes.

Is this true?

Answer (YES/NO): YES